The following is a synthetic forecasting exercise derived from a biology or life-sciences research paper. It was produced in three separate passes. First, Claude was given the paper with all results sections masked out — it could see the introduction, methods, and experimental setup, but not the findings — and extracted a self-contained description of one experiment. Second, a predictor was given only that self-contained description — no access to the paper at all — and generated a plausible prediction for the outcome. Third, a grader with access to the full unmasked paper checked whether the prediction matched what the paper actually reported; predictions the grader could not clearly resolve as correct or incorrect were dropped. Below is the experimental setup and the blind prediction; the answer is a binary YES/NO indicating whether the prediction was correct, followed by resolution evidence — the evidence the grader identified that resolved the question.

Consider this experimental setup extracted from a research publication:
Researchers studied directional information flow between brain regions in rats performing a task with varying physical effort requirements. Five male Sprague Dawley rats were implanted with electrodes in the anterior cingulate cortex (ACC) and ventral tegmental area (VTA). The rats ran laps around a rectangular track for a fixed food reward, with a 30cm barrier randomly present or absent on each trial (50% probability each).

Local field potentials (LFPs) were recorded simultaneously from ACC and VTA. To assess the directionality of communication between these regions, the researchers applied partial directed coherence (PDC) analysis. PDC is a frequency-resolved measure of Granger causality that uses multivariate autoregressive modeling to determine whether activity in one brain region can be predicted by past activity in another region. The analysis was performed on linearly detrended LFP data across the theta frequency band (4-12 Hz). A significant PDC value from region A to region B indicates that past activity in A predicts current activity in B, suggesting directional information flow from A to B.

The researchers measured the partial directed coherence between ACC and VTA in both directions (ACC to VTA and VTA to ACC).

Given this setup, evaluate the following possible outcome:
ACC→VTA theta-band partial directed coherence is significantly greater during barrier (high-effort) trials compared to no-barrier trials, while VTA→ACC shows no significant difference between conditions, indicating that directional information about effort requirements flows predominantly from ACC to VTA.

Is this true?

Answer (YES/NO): NO